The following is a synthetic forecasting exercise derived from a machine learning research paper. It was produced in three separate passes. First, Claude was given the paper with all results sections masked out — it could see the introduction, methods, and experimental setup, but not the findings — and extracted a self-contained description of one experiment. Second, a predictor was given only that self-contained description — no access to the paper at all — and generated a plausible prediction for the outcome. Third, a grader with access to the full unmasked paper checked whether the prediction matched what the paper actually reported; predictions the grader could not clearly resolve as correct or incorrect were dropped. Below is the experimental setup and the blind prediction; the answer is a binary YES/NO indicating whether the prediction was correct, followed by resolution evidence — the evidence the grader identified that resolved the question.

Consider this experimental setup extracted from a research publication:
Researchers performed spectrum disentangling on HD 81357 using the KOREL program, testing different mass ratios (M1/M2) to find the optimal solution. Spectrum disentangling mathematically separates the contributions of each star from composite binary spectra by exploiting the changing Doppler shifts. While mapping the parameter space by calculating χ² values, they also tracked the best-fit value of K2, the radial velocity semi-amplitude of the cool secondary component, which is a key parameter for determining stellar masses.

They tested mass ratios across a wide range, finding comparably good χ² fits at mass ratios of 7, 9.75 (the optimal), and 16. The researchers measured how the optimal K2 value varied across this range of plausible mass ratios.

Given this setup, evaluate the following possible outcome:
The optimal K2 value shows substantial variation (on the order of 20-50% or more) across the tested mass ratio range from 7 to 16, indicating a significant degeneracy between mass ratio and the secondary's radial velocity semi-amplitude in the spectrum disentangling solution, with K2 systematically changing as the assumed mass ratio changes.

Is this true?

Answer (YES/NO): NO